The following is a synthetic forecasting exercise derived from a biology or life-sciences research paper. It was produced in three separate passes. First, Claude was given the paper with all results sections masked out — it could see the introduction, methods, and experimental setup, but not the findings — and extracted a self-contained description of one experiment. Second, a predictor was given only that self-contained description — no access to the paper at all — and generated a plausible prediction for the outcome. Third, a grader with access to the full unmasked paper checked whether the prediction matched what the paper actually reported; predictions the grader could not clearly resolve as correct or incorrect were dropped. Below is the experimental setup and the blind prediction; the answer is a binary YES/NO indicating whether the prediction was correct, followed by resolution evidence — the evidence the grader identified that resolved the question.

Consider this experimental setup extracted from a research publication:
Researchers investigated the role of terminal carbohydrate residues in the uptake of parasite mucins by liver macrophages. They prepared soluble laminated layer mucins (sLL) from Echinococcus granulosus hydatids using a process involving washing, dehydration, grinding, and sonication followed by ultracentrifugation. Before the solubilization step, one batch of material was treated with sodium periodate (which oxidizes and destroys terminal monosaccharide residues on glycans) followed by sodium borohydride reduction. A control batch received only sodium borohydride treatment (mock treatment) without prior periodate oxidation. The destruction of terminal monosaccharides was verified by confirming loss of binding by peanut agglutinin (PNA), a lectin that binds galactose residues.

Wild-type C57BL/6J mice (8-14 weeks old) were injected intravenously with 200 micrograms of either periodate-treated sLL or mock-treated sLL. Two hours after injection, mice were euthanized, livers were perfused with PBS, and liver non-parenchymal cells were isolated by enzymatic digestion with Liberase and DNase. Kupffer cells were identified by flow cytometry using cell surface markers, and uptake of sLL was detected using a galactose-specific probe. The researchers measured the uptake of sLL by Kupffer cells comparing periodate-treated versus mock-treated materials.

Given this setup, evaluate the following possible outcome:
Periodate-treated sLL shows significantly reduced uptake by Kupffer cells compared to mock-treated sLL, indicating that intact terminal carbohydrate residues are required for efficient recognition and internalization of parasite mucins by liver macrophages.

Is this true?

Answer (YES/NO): YES